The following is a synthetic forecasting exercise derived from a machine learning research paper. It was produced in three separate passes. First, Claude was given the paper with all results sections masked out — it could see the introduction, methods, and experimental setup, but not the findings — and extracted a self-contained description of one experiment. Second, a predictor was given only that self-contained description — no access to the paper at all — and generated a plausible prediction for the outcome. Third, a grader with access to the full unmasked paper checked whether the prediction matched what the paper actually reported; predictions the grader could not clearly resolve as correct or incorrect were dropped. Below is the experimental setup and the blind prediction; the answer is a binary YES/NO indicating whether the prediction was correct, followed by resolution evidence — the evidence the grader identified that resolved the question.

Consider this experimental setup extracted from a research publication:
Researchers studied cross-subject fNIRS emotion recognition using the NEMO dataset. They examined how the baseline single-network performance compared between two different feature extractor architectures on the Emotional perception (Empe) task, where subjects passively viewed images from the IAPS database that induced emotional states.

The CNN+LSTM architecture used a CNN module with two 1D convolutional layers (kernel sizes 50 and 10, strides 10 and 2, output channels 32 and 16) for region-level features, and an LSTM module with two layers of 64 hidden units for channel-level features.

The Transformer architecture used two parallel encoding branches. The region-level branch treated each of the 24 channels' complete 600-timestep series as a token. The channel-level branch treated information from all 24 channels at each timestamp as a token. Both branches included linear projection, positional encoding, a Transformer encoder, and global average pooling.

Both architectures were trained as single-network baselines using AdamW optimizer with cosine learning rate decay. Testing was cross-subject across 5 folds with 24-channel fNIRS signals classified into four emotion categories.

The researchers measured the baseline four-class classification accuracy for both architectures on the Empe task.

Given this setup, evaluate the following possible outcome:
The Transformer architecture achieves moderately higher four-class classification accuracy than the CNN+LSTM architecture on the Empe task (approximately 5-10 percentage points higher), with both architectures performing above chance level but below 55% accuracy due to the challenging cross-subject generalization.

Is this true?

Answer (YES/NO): NO